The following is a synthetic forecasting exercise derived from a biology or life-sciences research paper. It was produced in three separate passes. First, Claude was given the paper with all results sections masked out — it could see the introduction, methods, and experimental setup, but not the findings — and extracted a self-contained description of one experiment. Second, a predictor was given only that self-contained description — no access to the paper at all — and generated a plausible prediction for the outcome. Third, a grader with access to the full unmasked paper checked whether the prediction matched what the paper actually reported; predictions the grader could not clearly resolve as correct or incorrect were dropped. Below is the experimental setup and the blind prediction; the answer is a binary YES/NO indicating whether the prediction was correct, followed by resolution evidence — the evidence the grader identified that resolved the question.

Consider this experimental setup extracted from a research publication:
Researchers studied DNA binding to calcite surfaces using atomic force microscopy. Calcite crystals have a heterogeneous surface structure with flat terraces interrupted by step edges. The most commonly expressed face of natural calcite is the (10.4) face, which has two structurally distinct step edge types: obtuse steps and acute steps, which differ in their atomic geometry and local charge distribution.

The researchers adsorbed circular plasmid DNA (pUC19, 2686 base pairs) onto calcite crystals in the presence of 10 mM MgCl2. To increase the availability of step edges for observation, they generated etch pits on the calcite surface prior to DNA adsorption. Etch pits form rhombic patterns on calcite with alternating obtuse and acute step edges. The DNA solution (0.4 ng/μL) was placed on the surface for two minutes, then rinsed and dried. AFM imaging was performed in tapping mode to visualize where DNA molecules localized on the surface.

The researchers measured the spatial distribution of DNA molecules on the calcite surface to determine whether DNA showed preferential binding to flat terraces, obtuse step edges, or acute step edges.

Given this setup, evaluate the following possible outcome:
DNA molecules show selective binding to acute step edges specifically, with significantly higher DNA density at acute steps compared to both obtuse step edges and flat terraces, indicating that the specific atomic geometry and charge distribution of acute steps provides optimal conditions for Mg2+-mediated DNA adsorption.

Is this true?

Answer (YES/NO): NO